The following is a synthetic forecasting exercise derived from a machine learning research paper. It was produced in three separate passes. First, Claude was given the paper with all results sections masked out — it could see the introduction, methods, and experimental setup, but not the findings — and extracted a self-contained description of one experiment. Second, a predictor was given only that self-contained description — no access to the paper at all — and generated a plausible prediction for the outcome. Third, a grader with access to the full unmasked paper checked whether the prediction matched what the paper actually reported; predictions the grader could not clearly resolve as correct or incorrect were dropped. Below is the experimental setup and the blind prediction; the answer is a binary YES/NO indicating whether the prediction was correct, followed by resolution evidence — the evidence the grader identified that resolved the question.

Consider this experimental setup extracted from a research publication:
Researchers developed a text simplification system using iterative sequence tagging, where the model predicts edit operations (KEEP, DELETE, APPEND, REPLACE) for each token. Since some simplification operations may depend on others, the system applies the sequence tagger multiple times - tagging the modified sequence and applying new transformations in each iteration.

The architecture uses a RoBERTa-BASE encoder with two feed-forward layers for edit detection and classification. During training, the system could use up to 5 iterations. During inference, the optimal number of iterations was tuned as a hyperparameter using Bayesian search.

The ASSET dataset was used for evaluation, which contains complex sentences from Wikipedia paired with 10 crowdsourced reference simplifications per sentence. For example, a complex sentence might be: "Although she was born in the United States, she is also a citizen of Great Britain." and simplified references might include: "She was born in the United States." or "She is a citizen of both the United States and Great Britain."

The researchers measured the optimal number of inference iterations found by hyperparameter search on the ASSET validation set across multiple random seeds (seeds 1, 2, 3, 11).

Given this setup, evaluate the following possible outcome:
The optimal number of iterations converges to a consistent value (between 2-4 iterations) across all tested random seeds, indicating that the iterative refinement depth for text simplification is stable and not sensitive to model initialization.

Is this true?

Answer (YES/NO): YES